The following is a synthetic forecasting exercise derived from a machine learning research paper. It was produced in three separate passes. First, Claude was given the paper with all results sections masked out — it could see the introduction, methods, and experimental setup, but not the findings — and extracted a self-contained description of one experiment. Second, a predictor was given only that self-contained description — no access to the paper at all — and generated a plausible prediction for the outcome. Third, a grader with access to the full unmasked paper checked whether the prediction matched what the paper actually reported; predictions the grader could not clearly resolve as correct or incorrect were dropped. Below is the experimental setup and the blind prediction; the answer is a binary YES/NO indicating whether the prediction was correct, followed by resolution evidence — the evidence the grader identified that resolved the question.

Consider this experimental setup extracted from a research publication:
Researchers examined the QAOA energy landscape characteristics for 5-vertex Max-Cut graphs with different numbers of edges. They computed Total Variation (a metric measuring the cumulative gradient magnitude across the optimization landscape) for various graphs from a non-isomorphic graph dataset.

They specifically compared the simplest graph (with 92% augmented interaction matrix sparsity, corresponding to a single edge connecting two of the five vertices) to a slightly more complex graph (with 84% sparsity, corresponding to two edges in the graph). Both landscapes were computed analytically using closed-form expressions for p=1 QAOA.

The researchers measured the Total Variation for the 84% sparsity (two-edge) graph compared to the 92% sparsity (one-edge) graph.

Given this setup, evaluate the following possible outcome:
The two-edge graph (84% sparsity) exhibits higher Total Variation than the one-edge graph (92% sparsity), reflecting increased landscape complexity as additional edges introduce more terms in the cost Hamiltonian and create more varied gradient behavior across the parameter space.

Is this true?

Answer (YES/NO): NO